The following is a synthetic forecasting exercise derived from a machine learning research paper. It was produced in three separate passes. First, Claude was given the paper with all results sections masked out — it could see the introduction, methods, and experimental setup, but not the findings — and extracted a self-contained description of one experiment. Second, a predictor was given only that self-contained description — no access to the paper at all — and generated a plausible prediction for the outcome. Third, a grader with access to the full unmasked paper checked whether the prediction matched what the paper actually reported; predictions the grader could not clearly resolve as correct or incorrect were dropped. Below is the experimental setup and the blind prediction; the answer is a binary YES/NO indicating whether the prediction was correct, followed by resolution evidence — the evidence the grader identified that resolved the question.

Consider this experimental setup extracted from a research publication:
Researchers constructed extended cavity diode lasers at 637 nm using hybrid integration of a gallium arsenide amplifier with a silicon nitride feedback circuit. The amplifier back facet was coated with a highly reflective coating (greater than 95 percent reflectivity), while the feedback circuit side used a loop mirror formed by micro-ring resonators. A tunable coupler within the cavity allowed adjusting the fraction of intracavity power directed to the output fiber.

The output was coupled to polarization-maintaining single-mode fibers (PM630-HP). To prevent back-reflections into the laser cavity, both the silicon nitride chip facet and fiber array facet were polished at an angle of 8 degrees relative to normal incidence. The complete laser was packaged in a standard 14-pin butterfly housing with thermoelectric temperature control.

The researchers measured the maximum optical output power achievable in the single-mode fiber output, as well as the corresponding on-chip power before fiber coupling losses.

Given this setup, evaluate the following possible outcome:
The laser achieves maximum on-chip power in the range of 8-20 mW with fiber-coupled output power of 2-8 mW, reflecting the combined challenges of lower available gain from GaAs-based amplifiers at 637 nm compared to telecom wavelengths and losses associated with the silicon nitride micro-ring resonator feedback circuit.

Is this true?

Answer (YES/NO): NO